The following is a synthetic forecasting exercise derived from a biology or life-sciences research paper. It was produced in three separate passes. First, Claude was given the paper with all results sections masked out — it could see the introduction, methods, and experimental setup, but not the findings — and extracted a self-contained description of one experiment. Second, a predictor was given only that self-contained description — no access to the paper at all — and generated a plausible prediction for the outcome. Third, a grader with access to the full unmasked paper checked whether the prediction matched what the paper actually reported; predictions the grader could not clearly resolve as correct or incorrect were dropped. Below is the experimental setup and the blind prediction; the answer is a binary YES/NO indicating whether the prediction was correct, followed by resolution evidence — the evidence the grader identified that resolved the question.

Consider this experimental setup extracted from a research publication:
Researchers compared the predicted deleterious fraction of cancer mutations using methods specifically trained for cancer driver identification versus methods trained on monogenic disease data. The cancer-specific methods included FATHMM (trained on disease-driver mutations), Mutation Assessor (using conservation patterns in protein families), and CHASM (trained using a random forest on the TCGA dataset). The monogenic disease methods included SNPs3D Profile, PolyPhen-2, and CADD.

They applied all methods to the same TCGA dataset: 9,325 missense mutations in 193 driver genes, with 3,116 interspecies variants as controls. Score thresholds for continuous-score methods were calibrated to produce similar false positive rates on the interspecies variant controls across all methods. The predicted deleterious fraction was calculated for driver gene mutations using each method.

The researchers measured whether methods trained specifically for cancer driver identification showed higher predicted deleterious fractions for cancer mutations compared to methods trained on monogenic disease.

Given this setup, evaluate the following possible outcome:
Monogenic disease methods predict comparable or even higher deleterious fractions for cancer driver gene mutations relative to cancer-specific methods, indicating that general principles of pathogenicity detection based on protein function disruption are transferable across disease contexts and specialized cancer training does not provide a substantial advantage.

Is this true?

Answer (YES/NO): YES